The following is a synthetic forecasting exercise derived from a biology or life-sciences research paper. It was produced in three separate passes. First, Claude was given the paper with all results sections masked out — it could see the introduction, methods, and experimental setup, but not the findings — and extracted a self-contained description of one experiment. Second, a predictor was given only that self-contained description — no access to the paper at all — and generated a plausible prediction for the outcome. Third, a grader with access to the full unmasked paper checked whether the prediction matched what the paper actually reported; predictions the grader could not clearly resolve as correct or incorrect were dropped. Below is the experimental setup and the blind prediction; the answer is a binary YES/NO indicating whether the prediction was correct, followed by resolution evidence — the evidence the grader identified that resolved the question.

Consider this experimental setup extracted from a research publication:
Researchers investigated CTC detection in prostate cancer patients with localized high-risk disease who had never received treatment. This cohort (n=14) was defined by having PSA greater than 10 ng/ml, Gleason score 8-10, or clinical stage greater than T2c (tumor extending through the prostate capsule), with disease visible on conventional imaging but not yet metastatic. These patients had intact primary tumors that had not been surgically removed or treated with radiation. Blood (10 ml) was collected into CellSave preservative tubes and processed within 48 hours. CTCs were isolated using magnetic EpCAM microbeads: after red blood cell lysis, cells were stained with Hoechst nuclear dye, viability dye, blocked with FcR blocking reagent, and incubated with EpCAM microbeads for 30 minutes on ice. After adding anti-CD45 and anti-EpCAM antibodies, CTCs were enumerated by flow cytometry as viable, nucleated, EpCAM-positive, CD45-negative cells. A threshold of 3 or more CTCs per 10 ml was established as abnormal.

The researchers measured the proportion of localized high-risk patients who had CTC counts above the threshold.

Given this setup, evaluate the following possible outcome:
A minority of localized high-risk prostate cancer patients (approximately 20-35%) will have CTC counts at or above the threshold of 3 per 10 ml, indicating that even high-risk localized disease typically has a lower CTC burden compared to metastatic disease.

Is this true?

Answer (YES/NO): NO